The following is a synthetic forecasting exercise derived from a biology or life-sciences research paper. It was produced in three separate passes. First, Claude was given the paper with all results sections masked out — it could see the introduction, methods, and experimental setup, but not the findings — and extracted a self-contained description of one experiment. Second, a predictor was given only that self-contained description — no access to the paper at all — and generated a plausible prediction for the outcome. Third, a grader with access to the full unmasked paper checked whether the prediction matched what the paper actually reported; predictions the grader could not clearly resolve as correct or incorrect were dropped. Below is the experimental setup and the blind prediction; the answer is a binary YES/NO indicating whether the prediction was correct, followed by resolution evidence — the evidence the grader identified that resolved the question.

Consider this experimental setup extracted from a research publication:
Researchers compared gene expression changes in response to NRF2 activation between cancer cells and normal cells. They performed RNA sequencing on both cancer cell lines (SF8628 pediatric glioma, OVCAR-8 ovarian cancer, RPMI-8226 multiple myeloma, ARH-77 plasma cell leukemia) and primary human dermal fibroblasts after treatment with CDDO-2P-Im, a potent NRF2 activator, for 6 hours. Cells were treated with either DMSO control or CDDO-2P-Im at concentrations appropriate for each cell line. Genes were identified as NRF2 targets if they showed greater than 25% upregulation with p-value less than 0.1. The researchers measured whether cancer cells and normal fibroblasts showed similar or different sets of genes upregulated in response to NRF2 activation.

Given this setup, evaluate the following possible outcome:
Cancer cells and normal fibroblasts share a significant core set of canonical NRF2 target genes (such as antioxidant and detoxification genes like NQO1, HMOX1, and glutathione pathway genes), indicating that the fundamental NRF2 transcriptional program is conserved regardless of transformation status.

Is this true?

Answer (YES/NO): YES